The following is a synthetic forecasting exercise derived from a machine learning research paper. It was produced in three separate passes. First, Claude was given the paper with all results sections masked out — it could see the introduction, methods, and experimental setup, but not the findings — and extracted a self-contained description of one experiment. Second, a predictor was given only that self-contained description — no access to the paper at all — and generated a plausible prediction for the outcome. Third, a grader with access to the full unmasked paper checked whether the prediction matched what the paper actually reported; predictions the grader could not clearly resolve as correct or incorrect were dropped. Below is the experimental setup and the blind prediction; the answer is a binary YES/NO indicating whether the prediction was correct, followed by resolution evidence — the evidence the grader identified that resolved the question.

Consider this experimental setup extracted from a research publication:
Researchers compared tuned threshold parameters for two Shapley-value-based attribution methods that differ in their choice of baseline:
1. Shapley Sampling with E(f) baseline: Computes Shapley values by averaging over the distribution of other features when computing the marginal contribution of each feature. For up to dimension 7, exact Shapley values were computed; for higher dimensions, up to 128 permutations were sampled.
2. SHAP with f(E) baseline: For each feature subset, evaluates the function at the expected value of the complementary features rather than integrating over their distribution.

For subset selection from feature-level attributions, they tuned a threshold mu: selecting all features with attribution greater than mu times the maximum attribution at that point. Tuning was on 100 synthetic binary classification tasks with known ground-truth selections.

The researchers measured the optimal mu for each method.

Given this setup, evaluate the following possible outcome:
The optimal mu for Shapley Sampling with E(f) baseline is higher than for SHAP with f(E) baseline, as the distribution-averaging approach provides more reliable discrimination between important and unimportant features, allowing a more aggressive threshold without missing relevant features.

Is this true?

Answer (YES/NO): YES